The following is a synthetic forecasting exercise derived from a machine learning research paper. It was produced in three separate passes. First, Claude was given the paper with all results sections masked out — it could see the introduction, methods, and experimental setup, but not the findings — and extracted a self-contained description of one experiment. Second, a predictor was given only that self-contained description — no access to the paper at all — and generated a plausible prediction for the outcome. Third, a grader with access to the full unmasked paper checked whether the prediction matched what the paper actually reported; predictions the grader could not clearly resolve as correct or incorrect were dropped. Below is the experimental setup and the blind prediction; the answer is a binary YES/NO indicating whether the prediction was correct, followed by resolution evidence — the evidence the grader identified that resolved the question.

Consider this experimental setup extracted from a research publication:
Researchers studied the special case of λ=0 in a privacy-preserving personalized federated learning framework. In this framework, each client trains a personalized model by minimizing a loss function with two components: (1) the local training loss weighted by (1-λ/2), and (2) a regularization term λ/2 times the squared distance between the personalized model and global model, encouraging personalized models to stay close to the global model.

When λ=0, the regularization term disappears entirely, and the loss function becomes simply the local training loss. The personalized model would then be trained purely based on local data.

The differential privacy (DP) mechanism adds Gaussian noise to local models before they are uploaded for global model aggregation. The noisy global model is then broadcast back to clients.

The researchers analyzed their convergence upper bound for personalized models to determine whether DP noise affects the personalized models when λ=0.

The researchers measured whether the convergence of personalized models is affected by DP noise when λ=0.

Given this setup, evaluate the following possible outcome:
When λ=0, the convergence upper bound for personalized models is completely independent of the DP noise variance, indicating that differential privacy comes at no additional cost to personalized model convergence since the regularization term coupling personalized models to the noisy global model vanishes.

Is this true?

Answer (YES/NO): YES